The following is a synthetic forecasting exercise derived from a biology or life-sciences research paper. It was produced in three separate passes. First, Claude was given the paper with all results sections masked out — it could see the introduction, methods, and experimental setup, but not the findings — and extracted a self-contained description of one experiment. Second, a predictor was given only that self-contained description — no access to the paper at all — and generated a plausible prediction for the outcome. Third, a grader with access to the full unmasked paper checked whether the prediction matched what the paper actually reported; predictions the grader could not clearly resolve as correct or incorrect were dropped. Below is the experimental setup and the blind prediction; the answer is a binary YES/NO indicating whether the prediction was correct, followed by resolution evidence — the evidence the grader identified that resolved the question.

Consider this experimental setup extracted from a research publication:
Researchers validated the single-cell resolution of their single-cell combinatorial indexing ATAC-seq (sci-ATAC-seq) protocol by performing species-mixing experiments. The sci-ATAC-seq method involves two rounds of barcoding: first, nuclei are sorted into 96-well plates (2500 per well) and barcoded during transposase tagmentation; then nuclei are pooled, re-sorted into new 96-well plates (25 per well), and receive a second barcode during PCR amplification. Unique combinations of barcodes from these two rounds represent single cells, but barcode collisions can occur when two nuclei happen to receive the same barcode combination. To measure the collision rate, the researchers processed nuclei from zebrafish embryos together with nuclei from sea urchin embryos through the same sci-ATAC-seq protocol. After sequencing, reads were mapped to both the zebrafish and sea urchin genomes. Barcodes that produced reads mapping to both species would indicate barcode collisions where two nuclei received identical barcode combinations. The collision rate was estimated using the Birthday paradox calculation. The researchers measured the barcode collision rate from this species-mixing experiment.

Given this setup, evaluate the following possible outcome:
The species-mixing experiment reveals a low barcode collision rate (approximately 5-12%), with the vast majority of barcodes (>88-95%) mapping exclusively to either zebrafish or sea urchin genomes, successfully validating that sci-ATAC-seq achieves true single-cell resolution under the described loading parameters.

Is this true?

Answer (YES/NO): NO